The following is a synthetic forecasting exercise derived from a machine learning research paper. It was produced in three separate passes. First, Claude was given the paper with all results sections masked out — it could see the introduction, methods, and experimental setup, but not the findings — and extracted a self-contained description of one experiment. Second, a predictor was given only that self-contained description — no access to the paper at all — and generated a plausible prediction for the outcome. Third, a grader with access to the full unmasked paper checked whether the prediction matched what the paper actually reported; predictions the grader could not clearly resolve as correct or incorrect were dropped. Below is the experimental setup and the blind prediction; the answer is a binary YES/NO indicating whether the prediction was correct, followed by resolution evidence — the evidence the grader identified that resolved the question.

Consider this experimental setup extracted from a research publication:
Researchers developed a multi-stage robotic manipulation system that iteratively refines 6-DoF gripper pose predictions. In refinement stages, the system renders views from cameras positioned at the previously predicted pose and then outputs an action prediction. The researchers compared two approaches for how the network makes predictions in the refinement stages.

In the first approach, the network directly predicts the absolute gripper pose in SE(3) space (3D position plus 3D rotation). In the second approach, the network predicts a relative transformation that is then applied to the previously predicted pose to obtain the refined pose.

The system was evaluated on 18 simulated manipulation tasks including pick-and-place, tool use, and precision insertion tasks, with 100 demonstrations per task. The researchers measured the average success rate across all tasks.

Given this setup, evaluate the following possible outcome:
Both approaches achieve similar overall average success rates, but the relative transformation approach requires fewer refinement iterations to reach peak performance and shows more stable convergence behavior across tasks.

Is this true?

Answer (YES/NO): NO